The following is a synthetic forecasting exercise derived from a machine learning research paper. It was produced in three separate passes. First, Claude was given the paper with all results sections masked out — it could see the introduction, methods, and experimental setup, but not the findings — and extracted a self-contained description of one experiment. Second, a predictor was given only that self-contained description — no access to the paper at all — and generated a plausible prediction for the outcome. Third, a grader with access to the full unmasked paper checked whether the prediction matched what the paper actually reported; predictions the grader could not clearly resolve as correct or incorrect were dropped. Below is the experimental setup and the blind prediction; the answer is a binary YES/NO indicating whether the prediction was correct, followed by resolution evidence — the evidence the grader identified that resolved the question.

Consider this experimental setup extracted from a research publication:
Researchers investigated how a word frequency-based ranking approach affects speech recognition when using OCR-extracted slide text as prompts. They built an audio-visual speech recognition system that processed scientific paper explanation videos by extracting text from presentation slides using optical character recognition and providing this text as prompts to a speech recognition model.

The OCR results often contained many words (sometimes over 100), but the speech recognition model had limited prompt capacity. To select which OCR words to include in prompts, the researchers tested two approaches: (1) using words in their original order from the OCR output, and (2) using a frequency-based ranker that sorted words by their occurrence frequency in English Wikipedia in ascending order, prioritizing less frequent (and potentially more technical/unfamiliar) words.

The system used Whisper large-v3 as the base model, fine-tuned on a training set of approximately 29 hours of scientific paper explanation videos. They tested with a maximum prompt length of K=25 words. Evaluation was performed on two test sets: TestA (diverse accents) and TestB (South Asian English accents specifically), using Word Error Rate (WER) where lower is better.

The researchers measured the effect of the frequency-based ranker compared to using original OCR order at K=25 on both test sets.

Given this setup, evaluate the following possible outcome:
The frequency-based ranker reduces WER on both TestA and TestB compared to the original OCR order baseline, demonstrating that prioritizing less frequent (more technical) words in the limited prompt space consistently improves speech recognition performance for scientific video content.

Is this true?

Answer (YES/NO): NO